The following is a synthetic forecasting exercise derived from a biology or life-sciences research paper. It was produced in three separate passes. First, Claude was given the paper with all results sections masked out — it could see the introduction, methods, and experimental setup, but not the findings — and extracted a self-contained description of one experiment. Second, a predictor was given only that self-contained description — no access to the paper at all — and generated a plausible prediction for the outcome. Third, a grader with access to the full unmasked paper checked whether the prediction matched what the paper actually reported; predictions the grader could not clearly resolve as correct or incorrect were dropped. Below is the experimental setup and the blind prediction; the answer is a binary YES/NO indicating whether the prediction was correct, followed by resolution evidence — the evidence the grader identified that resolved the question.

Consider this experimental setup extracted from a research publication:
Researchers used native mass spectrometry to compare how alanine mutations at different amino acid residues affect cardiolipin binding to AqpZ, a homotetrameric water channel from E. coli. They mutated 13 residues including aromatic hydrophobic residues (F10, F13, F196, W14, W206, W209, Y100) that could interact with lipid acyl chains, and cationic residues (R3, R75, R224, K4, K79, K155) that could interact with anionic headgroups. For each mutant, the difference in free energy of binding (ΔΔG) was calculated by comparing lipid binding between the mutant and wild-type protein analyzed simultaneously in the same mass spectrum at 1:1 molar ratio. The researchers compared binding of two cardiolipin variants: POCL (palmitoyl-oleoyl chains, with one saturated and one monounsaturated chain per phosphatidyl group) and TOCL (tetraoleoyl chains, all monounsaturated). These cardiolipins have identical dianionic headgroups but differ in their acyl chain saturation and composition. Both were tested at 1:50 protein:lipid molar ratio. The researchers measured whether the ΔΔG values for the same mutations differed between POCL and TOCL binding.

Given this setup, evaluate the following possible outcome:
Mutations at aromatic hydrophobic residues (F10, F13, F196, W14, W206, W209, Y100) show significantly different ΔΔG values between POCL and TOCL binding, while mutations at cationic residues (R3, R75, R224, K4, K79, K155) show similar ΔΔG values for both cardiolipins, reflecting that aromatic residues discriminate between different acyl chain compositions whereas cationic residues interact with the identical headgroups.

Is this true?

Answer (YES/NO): NO